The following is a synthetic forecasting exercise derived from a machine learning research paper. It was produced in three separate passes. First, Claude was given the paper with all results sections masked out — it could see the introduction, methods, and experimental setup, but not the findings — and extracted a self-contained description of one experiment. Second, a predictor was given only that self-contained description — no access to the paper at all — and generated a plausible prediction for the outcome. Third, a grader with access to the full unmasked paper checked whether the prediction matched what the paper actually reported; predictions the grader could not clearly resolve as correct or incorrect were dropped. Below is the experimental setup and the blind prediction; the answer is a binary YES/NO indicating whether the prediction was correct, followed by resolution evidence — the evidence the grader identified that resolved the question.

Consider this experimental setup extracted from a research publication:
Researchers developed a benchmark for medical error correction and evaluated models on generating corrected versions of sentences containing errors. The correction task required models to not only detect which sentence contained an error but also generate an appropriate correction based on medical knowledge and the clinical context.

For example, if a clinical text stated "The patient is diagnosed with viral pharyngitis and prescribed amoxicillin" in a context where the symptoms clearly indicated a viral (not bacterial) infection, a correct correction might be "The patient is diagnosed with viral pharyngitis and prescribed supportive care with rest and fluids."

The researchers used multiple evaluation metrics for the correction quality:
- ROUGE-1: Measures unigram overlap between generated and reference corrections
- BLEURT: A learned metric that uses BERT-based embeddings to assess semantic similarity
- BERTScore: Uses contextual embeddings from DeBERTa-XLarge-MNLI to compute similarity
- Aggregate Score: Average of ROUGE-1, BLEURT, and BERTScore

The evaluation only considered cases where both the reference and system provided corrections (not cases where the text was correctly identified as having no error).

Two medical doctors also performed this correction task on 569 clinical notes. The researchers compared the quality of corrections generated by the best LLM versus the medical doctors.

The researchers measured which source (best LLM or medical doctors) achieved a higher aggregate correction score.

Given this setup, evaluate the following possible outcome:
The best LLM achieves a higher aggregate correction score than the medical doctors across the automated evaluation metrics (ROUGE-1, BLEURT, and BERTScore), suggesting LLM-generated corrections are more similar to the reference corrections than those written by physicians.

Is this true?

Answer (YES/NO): NO